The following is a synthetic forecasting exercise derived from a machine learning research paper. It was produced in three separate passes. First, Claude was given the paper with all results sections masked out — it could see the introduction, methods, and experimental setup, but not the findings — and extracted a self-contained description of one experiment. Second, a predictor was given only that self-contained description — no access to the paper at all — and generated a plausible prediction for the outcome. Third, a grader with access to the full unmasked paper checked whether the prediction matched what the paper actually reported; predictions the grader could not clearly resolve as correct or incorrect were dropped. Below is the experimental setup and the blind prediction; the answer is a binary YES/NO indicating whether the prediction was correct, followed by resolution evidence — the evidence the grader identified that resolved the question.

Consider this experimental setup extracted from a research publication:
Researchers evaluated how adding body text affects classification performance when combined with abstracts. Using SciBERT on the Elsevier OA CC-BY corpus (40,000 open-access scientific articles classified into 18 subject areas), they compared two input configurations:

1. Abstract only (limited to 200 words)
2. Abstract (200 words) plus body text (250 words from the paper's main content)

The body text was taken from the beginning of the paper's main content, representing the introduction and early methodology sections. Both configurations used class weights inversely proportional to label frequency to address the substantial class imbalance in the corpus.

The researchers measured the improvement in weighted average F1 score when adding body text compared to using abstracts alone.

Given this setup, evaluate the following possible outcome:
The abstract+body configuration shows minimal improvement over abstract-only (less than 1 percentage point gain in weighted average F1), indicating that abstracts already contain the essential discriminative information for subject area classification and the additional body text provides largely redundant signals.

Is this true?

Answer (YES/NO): NO